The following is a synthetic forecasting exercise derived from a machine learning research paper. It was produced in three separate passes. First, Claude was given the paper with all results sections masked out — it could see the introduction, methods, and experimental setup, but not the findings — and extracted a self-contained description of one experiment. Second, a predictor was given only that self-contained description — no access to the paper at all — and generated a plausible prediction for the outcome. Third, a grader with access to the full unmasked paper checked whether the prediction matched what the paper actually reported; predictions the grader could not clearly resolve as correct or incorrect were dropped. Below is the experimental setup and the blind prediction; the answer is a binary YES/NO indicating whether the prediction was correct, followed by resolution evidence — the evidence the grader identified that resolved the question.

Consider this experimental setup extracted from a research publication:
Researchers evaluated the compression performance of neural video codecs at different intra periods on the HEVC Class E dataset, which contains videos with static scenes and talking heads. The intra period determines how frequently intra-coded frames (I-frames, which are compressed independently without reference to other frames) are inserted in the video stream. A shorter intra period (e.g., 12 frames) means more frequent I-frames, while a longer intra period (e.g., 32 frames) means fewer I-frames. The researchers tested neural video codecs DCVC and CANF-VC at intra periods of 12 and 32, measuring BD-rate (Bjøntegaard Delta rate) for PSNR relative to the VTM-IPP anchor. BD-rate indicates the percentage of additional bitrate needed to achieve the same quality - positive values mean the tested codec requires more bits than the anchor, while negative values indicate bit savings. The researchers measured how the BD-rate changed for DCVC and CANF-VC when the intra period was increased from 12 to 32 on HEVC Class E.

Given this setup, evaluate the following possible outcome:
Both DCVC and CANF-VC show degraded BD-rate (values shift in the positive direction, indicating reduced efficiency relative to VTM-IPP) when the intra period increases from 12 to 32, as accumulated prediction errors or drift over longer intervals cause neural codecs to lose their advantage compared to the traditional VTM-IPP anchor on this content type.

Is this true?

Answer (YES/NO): YES